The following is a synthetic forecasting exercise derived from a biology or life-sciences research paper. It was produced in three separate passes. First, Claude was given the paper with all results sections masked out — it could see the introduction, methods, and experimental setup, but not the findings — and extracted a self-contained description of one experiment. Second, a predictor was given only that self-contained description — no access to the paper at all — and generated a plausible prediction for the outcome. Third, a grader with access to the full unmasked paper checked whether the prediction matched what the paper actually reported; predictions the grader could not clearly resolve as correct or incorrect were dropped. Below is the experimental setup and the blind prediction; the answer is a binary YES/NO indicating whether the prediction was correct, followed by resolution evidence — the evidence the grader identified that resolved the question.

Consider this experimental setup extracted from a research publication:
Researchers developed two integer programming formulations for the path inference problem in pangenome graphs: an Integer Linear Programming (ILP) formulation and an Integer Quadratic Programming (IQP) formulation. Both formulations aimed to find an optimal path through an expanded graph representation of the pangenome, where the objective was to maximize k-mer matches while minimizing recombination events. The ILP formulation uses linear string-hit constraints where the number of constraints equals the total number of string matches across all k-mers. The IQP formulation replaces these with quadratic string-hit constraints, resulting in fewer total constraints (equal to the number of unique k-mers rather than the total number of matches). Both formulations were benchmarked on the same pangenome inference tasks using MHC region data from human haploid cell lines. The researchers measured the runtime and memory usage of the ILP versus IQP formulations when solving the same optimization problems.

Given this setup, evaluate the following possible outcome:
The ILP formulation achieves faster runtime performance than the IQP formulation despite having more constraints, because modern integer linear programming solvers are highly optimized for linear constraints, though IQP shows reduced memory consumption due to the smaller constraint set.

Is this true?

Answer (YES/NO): NO